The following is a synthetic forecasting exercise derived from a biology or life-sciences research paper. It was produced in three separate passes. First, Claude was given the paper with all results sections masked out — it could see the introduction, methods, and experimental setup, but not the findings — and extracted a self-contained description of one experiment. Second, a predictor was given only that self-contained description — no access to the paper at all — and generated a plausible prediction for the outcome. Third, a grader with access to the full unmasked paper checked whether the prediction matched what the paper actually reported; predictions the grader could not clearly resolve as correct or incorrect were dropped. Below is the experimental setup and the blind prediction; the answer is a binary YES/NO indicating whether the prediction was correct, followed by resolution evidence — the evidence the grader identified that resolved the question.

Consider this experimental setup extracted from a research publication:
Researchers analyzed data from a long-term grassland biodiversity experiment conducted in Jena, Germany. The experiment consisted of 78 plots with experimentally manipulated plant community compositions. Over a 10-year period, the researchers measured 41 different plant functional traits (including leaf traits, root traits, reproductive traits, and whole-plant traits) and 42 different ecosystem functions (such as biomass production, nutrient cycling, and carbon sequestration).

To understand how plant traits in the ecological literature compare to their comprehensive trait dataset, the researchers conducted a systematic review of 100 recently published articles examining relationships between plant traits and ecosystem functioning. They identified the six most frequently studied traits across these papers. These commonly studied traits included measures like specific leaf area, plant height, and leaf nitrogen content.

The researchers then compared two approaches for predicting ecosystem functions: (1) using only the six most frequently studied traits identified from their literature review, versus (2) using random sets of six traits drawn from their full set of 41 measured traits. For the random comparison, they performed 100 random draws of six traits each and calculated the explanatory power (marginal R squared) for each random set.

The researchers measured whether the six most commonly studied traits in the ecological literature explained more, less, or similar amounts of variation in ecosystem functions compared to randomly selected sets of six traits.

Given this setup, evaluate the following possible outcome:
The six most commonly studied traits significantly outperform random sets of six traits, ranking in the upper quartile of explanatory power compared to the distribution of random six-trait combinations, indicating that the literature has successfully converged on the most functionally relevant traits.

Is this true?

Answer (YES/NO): NO